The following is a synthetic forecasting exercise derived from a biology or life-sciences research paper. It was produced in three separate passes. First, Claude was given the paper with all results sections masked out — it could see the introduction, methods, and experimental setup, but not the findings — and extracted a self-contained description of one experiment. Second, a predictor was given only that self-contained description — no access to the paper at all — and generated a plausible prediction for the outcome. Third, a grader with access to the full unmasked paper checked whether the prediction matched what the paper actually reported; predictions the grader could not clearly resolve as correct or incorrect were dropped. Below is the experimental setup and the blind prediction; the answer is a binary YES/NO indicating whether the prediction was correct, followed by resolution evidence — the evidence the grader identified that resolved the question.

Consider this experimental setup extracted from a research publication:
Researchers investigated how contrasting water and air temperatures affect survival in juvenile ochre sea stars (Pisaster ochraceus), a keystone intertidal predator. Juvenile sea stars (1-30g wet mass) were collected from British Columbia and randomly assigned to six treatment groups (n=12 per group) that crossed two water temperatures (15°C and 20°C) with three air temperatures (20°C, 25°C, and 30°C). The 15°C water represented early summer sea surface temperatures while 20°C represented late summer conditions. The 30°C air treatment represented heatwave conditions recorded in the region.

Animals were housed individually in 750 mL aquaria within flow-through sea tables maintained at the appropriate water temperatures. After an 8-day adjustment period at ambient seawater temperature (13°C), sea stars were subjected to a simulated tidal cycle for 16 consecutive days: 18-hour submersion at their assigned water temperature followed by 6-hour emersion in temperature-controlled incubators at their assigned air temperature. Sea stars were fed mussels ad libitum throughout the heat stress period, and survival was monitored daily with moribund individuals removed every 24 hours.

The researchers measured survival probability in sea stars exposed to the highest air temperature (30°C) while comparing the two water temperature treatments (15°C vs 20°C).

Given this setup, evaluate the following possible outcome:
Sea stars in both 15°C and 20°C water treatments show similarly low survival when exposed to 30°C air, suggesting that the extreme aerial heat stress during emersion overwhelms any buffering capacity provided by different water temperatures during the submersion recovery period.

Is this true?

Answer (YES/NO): NO